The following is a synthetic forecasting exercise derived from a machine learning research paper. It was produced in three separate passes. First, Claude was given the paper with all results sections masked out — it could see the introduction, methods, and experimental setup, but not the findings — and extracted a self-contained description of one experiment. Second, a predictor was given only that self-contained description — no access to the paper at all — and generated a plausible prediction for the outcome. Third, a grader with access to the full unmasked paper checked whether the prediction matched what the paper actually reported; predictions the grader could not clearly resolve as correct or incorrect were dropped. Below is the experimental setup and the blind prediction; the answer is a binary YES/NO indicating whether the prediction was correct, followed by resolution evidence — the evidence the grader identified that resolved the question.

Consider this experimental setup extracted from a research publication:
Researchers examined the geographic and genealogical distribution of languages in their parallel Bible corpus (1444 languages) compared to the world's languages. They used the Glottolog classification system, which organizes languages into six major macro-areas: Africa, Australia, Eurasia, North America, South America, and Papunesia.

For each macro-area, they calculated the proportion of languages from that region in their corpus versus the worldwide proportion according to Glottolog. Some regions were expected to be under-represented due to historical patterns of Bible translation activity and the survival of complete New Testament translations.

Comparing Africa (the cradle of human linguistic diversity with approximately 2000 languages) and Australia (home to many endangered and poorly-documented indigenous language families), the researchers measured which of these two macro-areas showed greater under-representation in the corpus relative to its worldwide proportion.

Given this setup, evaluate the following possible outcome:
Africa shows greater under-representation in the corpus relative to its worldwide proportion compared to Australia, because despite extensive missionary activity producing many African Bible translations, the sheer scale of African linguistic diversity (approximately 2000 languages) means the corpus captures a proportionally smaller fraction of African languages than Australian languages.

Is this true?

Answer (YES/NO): YES